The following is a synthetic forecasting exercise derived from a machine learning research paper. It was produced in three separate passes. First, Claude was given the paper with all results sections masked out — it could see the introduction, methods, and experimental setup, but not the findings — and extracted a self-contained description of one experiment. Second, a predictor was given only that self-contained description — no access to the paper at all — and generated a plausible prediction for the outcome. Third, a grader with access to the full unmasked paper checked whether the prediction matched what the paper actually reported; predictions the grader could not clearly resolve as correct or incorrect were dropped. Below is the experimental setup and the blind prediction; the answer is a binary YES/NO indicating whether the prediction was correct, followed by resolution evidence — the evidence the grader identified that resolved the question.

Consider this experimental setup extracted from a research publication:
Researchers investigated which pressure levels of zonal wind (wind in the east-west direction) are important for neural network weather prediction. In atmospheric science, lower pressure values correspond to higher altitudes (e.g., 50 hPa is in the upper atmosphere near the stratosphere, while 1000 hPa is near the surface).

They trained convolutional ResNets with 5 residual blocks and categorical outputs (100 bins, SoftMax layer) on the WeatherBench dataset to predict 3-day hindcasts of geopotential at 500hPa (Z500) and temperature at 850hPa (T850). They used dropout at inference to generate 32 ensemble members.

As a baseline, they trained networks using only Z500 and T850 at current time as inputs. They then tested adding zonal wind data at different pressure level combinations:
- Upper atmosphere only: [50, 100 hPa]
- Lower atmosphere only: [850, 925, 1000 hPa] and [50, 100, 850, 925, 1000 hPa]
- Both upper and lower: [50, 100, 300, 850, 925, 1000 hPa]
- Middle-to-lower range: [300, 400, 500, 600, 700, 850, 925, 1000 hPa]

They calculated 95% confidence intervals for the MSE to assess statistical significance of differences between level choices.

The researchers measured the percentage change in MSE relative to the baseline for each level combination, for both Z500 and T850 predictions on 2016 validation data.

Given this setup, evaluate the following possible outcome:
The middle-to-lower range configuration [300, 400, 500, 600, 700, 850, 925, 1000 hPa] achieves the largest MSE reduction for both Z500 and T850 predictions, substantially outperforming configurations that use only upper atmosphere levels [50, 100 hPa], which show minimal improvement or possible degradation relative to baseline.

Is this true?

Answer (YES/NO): NO